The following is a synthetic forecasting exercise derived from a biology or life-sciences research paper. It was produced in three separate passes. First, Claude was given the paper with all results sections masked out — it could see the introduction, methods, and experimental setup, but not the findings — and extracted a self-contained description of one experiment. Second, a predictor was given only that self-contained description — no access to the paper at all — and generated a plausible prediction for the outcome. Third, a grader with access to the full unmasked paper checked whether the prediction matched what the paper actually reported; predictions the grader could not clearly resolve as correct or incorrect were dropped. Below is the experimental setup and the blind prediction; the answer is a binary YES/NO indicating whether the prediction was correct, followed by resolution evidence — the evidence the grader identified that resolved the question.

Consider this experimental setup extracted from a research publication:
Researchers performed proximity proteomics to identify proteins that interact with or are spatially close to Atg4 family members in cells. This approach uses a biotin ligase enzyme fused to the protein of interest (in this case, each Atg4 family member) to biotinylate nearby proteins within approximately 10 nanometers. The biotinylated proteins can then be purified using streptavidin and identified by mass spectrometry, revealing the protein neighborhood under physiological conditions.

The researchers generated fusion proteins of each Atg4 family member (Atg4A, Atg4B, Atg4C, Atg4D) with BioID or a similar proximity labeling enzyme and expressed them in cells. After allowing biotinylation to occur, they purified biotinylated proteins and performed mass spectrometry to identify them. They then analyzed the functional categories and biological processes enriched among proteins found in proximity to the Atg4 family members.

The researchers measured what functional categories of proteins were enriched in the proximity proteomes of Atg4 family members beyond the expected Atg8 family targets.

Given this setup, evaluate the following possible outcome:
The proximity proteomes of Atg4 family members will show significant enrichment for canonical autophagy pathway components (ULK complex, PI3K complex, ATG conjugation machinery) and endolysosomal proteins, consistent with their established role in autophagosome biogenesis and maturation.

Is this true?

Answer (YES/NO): YES